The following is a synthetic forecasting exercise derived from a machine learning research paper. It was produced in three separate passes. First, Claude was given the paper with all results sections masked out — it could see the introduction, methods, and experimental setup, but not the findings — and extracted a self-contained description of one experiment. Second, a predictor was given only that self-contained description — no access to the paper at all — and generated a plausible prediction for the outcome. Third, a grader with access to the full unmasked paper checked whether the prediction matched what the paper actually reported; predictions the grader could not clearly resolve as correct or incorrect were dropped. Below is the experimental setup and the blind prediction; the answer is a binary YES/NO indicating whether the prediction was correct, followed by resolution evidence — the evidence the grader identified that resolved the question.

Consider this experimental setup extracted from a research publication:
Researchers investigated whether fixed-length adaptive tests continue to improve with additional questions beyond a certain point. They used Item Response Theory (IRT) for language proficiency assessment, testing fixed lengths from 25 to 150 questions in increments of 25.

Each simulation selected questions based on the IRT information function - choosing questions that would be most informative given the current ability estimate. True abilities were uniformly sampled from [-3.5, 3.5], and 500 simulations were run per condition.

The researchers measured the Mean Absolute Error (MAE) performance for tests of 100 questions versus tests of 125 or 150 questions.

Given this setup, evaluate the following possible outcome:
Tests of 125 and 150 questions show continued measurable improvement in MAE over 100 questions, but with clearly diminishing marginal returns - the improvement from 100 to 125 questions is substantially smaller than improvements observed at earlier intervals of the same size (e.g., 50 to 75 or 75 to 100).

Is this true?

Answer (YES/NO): NO